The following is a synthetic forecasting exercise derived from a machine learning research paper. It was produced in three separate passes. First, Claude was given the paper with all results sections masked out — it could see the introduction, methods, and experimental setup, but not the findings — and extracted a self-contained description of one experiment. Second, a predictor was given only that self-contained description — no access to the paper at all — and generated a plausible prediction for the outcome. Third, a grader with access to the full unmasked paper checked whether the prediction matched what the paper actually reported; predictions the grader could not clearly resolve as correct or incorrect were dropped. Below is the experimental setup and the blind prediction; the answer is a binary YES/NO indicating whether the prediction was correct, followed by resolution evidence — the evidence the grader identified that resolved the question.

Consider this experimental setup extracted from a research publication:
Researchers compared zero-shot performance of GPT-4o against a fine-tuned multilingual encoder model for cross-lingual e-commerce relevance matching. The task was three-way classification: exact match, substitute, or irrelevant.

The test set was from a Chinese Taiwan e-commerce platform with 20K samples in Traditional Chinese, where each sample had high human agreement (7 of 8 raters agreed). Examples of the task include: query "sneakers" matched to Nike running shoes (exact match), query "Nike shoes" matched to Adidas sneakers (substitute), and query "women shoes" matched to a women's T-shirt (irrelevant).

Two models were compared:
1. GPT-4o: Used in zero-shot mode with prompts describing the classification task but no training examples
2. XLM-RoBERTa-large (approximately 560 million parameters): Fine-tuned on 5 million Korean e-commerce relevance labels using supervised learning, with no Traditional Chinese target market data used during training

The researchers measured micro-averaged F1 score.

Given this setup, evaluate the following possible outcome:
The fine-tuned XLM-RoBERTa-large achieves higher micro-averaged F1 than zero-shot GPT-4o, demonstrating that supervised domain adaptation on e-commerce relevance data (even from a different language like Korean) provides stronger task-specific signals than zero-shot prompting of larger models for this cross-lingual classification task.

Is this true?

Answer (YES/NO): NO